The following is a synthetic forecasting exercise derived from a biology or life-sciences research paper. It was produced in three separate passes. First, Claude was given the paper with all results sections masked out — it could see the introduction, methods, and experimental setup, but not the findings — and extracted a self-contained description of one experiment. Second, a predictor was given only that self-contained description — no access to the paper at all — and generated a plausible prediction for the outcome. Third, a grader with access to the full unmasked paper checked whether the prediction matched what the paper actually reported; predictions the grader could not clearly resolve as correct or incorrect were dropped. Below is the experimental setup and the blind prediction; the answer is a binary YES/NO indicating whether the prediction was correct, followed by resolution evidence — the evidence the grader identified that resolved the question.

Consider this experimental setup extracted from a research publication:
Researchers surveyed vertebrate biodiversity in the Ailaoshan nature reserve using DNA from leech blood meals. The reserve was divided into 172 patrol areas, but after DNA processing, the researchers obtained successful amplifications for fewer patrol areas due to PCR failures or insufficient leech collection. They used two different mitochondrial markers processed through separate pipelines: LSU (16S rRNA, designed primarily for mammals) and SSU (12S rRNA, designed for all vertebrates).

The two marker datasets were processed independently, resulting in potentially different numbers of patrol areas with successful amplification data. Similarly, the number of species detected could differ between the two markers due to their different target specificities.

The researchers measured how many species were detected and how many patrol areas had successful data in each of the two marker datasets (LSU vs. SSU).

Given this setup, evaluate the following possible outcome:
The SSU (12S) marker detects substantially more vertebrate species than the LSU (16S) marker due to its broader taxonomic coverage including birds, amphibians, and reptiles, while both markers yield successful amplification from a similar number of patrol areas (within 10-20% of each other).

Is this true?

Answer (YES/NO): YES